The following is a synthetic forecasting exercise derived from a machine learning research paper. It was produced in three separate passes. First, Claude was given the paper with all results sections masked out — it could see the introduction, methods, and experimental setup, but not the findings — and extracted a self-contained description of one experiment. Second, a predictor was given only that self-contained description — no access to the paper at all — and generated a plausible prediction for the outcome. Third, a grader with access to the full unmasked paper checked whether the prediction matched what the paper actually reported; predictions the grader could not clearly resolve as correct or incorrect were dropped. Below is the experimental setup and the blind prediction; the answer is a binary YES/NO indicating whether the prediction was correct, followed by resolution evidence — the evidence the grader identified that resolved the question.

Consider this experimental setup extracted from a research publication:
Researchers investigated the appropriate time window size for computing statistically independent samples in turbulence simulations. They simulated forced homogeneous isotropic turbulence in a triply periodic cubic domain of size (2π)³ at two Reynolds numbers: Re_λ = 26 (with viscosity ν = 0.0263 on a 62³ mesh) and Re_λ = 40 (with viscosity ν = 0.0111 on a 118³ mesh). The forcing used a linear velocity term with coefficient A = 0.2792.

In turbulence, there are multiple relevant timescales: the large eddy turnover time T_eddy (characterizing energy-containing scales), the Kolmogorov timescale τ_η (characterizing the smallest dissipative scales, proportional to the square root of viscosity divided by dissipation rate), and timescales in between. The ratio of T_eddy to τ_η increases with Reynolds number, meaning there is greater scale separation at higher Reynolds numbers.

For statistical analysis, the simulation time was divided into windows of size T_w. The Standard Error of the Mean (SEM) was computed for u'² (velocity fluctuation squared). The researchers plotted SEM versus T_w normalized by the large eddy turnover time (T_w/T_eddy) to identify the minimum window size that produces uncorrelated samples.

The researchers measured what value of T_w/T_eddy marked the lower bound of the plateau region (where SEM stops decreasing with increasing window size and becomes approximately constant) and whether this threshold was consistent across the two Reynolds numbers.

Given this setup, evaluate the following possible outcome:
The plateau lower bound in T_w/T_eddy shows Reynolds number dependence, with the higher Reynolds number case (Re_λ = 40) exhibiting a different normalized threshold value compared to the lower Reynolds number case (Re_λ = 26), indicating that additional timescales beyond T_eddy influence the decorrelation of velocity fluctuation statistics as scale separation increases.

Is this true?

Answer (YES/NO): NO